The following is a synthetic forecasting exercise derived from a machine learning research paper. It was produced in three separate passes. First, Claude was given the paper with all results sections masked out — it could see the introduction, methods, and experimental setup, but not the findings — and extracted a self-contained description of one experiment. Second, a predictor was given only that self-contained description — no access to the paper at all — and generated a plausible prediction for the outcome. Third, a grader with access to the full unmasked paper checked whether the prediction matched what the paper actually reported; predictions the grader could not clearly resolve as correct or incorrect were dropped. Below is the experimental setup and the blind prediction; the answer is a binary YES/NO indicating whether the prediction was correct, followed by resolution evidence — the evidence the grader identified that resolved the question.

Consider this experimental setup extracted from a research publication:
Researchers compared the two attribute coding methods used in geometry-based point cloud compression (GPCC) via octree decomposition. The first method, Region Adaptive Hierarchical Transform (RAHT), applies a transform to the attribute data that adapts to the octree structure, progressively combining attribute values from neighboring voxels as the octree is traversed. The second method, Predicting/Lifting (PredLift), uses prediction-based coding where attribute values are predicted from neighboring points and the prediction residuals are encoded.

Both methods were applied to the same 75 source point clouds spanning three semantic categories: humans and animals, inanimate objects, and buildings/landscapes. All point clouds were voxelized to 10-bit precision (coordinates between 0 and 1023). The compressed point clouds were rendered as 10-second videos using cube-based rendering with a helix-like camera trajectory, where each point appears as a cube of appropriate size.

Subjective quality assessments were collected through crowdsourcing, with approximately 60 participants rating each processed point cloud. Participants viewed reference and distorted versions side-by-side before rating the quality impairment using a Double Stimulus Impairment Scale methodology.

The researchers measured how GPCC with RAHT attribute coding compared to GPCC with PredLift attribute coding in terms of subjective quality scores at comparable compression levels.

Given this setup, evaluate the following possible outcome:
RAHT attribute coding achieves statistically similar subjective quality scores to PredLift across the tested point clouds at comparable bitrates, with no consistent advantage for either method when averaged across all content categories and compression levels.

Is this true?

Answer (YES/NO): YES